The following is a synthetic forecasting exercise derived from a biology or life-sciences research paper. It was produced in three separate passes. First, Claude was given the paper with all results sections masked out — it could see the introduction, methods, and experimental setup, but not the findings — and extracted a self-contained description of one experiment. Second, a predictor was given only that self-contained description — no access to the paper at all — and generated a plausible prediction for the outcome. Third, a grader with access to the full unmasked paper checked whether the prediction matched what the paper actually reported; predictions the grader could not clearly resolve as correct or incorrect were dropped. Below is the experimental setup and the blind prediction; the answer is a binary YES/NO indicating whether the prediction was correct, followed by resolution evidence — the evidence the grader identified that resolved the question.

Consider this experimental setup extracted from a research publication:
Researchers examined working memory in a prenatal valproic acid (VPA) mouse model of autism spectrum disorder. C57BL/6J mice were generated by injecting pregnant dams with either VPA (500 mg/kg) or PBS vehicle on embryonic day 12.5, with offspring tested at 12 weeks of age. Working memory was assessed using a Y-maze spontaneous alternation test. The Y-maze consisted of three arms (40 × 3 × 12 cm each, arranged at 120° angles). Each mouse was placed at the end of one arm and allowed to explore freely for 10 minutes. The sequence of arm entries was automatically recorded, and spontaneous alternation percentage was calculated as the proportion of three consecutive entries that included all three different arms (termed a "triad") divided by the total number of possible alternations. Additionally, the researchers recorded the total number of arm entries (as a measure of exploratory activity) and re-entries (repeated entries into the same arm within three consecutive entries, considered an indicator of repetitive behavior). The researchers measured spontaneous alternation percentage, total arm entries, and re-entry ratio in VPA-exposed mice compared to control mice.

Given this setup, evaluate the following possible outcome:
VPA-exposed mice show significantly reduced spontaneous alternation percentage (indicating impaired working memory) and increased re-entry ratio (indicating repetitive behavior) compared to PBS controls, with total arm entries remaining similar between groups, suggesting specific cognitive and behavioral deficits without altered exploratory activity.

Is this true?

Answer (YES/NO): NO